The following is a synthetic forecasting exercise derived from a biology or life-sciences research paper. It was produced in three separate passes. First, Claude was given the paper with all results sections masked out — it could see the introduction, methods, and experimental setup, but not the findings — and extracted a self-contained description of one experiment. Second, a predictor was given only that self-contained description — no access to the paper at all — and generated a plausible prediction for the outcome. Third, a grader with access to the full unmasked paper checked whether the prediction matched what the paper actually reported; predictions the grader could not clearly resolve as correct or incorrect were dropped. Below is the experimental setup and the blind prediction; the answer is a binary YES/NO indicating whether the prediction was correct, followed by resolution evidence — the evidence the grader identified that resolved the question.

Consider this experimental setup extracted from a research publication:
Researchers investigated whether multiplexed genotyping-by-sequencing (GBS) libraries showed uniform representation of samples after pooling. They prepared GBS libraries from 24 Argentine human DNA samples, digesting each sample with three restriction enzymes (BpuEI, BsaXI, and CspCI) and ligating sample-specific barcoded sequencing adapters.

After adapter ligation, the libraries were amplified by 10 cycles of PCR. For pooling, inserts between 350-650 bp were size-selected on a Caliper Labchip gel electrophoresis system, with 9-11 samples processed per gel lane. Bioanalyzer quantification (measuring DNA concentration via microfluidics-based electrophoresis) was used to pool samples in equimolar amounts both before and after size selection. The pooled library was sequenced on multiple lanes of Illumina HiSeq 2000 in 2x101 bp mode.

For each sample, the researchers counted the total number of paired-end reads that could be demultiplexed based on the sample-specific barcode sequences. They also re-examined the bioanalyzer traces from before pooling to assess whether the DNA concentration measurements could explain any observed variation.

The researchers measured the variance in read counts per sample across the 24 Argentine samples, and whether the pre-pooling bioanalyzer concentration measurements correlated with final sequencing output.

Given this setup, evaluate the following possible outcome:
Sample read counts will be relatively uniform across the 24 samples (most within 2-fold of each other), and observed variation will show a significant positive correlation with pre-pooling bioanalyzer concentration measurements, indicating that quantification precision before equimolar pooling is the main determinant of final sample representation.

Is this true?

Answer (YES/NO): NO